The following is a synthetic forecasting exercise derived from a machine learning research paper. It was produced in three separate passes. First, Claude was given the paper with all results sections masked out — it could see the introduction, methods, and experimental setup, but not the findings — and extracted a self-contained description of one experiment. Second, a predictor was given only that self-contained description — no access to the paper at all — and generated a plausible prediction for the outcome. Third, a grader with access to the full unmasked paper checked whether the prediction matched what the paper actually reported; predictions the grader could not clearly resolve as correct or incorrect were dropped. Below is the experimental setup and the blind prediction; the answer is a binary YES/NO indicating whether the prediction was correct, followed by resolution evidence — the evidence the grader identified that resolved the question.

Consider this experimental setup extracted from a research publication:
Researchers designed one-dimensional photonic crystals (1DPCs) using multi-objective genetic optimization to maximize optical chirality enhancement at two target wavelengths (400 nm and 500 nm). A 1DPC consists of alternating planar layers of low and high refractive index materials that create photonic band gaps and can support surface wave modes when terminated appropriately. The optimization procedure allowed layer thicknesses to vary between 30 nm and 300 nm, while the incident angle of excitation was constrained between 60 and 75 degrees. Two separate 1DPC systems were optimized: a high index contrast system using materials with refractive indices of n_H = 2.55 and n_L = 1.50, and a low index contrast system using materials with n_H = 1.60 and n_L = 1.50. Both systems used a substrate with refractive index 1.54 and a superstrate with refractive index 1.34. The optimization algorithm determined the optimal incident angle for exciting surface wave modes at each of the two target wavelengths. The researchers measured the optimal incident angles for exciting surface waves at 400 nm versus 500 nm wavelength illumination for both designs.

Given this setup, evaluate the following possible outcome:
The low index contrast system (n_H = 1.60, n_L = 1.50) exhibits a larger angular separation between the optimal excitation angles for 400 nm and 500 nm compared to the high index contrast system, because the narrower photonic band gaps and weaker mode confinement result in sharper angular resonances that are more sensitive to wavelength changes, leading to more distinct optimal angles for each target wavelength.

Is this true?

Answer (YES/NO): NO